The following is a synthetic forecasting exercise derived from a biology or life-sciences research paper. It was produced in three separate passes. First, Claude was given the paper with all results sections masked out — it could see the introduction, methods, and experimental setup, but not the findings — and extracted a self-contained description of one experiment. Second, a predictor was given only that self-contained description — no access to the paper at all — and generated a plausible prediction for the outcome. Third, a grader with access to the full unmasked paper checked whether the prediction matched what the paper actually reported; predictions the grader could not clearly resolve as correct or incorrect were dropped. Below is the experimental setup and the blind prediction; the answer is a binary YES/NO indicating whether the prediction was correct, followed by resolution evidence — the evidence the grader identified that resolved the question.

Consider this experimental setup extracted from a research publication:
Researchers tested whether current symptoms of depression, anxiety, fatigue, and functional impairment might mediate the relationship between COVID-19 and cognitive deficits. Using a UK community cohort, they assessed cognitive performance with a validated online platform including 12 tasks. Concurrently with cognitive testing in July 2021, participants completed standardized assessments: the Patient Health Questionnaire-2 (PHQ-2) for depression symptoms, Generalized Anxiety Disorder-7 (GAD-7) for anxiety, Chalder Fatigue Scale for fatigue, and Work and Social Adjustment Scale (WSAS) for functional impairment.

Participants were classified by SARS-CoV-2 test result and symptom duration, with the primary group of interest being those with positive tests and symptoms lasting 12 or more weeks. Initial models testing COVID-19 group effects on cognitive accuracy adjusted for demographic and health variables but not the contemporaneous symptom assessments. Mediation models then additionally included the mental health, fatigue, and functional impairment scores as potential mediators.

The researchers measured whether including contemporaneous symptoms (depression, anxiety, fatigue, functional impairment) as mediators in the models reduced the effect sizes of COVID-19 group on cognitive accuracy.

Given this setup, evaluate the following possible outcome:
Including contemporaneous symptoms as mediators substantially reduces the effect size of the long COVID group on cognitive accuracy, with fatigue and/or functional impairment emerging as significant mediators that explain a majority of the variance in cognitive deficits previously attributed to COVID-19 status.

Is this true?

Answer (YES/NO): NO